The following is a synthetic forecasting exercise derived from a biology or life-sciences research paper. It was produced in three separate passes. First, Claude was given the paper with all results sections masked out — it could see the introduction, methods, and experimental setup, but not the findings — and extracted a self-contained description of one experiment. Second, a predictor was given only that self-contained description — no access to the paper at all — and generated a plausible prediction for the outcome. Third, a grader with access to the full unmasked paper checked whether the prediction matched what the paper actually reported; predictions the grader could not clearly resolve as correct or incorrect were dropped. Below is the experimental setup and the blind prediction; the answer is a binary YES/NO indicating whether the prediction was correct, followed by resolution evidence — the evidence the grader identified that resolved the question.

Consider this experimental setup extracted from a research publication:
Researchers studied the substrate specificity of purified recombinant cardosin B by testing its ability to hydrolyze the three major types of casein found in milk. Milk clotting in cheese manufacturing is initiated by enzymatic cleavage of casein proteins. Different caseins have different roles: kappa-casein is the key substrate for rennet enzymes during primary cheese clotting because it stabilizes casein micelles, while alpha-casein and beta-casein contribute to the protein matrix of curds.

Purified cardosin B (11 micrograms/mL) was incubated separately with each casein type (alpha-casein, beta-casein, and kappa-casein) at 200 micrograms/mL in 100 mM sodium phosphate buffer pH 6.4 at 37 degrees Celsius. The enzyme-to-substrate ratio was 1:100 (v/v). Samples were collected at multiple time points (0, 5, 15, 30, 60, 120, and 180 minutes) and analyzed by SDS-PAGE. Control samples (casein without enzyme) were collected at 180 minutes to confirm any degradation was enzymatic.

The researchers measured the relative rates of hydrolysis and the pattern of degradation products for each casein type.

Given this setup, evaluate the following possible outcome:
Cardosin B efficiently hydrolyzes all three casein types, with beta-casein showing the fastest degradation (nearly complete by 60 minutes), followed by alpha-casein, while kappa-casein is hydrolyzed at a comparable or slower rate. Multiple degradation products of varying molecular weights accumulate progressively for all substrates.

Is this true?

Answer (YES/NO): NO